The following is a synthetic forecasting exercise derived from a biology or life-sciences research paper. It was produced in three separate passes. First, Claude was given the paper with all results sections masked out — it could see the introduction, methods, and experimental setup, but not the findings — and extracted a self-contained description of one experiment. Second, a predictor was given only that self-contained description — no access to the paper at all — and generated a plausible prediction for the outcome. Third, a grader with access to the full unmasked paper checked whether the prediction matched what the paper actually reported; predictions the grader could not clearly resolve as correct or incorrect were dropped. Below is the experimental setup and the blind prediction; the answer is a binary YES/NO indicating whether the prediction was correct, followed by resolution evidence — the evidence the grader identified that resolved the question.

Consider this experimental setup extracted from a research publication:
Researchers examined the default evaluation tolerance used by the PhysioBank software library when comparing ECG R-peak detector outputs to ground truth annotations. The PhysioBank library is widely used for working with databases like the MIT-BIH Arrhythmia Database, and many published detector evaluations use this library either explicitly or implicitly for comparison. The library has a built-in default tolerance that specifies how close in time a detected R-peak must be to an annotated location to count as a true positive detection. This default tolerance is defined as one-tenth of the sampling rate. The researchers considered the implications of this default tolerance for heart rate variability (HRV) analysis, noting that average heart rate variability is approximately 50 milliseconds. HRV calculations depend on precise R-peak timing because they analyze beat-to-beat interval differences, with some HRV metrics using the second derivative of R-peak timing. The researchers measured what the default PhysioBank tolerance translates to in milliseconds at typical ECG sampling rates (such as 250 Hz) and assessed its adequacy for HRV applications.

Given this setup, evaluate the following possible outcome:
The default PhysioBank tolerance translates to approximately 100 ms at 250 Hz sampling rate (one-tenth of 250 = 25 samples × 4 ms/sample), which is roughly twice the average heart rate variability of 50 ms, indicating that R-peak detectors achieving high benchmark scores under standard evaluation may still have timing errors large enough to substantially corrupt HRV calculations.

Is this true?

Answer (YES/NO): NO